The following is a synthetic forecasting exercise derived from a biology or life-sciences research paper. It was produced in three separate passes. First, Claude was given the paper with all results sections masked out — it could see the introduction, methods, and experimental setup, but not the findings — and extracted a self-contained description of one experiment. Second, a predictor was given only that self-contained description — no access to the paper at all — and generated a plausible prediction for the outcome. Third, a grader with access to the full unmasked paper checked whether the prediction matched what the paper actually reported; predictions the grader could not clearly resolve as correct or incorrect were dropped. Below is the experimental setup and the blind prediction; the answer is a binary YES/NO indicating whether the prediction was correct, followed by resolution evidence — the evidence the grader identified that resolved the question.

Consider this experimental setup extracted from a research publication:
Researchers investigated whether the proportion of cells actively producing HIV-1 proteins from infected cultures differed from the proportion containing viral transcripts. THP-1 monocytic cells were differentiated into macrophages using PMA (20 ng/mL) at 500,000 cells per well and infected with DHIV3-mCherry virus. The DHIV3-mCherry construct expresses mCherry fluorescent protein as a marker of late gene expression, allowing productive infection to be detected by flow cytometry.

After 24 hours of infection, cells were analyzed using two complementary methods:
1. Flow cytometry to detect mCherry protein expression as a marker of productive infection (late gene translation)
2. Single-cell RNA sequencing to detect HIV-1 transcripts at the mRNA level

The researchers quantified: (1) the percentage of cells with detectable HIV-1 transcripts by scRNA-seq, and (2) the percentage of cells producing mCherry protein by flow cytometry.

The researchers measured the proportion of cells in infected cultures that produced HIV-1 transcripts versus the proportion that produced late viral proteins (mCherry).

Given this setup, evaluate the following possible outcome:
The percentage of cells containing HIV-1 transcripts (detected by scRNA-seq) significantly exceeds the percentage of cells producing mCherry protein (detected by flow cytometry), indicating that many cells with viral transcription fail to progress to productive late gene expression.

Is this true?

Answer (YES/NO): YES